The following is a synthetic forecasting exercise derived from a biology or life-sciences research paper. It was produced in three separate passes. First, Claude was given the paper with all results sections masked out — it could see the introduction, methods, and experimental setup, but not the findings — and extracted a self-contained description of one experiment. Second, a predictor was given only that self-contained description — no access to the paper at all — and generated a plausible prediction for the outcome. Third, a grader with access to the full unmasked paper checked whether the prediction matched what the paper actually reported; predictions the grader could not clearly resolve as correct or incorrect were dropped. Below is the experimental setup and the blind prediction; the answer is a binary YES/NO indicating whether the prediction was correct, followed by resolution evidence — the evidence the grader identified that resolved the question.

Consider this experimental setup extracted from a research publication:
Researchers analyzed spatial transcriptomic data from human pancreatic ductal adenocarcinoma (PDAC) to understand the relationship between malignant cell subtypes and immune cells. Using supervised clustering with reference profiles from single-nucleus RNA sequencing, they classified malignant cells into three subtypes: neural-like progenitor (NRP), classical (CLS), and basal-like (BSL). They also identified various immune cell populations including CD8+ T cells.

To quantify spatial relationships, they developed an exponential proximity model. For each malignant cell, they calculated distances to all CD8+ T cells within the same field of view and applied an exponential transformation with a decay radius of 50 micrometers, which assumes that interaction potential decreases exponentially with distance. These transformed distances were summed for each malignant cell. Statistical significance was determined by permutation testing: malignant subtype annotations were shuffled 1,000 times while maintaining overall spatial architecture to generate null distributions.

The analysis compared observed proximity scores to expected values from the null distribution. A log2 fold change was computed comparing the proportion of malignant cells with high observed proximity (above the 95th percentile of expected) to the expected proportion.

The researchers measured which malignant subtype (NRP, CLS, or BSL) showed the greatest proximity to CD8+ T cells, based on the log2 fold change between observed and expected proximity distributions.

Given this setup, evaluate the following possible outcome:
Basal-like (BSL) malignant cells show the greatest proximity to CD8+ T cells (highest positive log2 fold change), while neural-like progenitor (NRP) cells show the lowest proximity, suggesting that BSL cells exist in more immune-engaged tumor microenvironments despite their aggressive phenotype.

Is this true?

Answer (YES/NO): NO